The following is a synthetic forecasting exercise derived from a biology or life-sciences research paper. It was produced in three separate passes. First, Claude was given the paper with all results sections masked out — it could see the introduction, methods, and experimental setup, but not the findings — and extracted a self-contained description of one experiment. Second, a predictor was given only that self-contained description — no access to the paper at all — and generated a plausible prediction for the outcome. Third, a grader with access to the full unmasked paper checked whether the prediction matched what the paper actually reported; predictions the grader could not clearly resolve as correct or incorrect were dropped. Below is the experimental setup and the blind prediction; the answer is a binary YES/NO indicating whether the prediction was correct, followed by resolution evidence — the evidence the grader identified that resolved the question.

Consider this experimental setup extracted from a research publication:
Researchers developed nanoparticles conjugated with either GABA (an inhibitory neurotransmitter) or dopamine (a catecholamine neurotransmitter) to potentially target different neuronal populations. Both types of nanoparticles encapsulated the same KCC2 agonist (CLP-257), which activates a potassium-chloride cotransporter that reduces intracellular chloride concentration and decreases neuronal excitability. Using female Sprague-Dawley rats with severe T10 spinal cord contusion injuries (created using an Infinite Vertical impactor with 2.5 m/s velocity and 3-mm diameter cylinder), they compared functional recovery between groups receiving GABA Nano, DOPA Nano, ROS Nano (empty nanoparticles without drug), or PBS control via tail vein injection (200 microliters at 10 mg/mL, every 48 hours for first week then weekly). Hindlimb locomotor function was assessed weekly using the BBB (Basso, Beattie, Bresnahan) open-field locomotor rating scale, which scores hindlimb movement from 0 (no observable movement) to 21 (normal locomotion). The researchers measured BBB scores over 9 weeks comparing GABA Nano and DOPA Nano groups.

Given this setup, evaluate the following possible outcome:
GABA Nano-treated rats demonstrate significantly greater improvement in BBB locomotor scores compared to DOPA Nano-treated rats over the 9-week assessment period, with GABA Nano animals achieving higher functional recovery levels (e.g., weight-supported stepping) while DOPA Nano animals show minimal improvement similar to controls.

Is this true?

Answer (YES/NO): YES